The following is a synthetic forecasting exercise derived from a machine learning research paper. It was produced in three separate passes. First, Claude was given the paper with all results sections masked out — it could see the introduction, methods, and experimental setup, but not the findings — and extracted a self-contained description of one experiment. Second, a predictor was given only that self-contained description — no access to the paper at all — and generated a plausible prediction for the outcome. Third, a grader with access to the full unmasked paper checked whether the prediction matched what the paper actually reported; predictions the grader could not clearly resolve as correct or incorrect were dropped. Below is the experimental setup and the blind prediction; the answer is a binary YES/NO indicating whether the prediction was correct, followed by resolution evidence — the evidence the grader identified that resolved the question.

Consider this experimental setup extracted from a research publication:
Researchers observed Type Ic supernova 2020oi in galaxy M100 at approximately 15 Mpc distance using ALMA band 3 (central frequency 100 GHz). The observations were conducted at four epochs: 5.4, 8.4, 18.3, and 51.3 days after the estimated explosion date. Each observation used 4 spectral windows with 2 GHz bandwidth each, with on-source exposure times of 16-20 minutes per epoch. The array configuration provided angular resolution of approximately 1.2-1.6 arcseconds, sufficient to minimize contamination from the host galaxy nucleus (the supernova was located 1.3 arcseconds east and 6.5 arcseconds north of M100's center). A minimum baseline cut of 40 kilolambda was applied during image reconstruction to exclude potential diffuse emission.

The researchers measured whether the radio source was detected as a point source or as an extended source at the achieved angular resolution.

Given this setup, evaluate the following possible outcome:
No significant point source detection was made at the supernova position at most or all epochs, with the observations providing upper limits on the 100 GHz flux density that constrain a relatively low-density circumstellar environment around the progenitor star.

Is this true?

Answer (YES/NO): NO